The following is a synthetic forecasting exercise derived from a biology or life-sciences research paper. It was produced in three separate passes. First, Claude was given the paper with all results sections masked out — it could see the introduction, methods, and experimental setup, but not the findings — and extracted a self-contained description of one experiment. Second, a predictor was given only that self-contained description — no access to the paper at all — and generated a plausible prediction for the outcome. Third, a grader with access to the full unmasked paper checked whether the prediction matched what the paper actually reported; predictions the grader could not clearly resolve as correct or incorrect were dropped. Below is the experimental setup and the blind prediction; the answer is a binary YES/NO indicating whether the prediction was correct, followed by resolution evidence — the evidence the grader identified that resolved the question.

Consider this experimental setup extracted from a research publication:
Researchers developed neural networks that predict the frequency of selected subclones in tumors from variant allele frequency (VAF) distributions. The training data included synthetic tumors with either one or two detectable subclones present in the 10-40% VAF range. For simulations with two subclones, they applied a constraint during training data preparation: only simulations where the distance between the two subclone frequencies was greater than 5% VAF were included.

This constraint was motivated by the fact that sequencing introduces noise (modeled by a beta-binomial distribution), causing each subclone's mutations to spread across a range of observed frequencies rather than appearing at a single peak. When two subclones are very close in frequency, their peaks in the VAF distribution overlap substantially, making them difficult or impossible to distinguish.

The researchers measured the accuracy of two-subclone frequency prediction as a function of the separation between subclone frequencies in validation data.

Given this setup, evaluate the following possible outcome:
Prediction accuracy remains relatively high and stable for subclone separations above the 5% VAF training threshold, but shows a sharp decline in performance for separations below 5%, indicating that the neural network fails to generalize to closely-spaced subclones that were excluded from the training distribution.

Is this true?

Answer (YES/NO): NO